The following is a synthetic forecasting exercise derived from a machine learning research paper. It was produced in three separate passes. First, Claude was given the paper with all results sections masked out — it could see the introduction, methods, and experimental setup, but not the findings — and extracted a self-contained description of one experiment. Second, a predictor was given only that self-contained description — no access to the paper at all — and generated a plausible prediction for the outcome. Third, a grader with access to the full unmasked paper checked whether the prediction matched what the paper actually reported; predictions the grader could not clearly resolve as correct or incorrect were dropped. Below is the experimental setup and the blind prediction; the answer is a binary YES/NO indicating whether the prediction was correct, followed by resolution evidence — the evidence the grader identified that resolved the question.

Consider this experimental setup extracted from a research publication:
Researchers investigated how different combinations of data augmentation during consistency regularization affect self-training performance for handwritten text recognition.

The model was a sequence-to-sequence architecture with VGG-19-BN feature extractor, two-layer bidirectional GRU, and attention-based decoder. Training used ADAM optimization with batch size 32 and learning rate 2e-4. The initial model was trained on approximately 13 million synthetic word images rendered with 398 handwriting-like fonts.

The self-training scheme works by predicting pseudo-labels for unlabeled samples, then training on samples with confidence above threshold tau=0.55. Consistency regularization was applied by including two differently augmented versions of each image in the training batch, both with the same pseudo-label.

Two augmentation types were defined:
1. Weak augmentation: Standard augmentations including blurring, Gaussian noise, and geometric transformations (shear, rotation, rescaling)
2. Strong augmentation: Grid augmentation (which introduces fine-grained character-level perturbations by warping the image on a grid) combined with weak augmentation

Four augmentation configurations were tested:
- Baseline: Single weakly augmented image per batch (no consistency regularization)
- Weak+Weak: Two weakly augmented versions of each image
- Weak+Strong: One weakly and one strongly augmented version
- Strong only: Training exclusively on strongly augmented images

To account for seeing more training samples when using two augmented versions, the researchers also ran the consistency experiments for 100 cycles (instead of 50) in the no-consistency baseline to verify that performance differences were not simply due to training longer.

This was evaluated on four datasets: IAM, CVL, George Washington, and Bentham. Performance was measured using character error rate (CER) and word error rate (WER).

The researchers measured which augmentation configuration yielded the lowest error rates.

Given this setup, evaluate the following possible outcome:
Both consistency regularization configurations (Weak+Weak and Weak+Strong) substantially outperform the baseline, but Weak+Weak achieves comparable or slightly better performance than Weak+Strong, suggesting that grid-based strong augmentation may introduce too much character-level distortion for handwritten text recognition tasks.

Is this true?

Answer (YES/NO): NO